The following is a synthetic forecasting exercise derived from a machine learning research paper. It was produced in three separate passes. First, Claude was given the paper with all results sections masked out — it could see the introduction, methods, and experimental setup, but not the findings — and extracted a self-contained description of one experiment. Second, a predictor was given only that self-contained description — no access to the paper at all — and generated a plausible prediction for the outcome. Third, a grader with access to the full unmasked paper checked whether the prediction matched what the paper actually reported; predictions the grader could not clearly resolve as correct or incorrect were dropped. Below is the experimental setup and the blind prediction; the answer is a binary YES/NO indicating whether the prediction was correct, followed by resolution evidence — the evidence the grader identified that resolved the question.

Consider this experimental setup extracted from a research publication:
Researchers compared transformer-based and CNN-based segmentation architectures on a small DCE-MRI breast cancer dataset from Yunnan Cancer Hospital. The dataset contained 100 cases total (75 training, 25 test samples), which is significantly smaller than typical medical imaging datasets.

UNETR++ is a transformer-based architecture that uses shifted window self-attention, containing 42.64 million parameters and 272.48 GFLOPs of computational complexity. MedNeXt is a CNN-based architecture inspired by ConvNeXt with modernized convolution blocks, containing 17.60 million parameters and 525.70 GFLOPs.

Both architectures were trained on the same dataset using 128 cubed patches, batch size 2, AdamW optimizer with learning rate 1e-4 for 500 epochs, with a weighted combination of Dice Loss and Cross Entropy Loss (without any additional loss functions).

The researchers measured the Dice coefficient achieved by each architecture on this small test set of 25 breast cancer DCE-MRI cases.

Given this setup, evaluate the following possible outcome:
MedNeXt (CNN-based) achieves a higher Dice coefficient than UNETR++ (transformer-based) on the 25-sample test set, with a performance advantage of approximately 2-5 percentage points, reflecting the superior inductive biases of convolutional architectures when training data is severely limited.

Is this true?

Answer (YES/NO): NO